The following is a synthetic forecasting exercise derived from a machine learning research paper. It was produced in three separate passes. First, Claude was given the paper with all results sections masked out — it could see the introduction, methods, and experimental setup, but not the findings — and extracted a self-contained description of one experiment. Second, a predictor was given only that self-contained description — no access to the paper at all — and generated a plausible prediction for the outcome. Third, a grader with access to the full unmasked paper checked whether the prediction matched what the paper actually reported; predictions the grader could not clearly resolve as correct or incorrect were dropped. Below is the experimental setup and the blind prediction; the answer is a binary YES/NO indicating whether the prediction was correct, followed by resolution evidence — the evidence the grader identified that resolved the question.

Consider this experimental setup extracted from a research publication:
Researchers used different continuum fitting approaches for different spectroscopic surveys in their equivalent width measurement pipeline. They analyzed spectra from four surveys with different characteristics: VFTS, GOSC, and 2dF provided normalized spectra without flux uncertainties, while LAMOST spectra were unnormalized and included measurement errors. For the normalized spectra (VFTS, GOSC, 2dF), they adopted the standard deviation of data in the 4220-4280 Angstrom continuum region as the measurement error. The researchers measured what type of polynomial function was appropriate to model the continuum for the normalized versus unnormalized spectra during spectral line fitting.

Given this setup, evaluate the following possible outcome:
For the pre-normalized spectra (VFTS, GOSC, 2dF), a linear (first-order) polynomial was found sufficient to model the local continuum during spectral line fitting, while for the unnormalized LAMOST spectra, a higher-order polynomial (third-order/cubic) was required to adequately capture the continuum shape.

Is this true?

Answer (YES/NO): NO